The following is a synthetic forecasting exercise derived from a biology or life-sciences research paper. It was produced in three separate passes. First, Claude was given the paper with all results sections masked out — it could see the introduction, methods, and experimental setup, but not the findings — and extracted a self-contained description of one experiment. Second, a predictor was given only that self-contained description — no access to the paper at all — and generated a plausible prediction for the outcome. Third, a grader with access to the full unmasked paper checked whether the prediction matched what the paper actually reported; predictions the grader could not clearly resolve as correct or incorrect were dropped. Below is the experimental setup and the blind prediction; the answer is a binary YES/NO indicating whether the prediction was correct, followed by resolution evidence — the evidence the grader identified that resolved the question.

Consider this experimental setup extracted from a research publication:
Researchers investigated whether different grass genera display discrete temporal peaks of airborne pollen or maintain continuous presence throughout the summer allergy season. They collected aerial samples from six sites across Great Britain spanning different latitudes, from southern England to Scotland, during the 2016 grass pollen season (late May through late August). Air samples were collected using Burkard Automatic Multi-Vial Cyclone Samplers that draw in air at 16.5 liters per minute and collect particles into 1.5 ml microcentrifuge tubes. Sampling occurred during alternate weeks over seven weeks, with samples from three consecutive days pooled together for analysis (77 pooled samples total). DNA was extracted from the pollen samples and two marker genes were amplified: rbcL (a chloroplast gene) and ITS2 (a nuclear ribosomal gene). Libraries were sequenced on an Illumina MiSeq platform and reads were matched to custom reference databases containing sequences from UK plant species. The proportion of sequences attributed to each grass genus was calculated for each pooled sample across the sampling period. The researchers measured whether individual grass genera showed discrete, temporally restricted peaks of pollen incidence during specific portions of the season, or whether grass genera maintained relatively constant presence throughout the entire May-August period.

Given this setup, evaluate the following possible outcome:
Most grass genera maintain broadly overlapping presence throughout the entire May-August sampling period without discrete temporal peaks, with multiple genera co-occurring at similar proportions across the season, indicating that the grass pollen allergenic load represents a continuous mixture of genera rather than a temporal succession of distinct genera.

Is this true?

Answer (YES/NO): NO